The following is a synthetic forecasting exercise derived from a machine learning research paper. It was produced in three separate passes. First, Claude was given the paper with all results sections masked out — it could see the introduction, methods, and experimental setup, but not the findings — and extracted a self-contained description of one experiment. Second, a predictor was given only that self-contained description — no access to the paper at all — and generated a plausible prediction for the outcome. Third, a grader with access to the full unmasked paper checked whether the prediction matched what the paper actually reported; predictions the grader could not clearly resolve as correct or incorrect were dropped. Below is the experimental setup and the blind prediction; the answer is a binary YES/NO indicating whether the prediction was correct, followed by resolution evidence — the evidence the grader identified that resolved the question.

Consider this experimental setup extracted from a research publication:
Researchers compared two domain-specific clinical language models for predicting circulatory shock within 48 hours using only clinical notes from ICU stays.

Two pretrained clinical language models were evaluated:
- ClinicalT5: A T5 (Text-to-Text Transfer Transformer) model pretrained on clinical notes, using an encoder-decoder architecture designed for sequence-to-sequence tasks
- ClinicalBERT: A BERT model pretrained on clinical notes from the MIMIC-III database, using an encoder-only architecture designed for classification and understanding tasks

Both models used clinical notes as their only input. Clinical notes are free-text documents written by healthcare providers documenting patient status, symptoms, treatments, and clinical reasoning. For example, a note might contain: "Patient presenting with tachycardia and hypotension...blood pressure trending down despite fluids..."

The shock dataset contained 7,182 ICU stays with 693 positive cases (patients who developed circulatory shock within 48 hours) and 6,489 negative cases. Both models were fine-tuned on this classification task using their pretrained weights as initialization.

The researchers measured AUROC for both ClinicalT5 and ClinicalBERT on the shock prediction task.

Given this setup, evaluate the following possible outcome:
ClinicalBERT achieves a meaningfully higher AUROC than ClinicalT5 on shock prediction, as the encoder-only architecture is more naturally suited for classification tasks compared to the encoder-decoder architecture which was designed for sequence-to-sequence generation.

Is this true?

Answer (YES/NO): NO